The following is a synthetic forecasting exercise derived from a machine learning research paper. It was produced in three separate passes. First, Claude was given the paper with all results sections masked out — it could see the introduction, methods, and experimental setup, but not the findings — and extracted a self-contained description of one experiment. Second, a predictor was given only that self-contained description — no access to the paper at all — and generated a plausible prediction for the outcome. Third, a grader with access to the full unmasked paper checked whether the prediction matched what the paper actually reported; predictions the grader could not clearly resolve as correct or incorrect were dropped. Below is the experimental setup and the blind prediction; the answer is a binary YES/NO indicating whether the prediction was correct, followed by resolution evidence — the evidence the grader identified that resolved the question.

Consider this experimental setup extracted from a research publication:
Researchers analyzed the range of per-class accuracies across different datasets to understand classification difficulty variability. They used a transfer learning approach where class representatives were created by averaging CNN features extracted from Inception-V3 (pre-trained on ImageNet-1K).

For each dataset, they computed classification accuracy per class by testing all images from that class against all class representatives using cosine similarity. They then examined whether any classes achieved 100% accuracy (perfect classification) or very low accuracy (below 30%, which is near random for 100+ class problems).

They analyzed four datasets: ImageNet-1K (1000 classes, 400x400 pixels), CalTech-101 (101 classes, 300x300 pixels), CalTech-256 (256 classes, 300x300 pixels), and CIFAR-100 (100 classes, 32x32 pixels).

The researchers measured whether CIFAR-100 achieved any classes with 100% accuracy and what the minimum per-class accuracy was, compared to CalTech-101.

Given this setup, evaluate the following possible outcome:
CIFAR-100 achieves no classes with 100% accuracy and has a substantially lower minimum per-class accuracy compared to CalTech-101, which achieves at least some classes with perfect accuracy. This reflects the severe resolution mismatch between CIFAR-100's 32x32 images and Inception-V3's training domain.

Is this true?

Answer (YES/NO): YES